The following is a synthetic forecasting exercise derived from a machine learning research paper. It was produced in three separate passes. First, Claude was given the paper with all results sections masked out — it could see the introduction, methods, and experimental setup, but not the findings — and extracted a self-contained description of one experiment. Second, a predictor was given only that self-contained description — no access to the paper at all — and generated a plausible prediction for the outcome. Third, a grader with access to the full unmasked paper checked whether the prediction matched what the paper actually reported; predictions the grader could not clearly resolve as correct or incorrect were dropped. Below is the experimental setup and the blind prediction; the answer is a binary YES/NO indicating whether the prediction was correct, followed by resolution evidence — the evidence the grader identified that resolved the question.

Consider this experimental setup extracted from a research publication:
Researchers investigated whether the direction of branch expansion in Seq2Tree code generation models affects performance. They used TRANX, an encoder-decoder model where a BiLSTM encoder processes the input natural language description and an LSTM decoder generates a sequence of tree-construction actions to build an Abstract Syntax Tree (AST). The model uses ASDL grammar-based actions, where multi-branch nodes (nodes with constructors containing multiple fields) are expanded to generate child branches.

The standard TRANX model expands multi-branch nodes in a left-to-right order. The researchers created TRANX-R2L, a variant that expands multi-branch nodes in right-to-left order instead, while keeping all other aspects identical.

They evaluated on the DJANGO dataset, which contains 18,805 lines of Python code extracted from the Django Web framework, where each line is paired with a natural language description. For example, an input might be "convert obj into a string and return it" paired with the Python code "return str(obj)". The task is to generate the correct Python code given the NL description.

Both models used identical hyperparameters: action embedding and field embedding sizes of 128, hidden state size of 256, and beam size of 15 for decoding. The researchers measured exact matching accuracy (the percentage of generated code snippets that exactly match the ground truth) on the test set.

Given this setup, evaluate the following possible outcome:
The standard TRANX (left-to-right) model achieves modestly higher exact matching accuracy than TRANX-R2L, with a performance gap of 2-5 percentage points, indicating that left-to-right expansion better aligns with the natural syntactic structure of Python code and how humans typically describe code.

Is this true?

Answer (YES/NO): NO